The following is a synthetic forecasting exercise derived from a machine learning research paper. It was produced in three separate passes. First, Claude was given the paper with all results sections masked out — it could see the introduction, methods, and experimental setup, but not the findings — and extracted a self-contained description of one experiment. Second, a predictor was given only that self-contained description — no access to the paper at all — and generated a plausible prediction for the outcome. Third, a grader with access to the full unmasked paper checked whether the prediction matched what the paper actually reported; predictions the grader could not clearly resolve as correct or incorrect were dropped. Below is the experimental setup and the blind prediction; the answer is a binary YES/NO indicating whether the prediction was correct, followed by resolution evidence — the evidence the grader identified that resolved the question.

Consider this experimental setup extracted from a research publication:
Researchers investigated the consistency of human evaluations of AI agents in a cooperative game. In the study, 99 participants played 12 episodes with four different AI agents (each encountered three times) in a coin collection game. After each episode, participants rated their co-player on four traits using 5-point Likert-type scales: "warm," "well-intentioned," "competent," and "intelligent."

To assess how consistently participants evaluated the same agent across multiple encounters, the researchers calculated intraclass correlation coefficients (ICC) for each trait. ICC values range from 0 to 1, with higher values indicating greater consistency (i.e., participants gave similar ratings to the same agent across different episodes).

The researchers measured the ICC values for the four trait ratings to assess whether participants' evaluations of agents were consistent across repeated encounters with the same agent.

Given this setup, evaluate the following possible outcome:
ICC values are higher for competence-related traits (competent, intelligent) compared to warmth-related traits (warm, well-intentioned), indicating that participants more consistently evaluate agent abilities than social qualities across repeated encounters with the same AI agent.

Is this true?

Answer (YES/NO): NO